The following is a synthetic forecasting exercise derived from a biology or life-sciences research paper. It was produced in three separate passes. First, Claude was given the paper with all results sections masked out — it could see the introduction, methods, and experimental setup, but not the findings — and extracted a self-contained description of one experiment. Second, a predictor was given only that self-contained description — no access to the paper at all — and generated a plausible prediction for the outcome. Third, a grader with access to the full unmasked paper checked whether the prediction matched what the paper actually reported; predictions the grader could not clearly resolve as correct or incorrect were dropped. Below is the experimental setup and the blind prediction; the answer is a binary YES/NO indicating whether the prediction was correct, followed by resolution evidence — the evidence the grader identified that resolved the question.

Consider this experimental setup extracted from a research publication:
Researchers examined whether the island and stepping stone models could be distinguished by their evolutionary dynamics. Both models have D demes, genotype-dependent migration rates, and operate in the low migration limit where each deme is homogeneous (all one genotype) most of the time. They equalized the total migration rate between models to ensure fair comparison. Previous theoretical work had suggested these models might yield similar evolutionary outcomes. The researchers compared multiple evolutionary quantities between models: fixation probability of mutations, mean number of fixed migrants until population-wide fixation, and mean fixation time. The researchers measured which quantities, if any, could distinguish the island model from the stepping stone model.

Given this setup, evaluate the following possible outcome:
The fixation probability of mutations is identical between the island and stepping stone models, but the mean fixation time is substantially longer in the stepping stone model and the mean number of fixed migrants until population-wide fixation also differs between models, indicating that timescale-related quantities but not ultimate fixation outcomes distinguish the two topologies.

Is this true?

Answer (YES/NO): NO